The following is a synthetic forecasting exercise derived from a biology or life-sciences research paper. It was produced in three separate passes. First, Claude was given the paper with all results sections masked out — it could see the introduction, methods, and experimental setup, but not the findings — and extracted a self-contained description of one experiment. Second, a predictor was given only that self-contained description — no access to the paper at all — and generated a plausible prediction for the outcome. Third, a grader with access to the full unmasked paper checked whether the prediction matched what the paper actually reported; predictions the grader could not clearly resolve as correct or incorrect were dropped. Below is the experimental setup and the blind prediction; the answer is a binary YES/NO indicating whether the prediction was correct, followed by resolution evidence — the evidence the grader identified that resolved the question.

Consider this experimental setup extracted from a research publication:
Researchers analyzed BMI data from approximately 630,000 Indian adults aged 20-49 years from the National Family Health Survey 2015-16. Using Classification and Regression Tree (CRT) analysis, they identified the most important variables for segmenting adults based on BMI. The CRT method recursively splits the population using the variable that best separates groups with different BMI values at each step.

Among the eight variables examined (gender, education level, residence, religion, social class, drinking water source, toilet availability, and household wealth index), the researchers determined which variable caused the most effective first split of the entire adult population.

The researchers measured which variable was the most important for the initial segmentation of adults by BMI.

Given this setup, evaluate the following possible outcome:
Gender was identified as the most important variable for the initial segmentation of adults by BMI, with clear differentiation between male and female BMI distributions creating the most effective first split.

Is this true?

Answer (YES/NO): NO